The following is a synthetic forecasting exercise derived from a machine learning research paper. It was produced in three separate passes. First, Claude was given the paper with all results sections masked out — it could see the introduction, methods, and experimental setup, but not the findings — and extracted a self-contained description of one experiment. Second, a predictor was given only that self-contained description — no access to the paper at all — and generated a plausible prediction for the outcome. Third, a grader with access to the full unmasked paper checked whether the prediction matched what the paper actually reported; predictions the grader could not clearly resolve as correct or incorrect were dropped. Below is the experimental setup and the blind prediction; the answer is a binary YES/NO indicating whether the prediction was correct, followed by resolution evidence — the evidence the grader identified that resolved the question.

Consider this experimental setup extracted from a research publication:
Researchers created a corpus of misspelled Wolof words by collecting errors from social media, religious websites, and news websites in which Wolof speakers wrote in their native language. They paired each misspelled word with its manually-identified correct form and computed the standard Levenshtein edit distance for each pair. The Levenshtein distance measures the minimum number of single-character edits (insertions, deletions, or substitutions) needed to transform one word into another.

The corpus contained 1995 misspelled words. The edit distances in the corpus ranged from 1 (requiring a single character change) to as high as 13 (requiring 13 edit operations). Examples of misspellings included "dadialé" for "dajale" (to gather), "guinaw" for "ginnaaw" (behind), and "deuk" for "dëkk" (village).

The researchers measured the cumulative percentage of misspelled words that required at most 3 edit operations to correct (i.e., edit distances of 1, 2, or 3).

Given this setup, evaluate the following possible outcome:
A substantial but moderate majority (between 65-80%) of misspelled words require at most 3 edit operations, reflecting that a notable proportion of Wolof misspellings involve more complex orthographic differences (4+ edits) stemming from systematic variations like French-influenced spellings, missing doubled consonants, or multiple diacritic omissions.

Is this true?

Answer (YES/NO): NO